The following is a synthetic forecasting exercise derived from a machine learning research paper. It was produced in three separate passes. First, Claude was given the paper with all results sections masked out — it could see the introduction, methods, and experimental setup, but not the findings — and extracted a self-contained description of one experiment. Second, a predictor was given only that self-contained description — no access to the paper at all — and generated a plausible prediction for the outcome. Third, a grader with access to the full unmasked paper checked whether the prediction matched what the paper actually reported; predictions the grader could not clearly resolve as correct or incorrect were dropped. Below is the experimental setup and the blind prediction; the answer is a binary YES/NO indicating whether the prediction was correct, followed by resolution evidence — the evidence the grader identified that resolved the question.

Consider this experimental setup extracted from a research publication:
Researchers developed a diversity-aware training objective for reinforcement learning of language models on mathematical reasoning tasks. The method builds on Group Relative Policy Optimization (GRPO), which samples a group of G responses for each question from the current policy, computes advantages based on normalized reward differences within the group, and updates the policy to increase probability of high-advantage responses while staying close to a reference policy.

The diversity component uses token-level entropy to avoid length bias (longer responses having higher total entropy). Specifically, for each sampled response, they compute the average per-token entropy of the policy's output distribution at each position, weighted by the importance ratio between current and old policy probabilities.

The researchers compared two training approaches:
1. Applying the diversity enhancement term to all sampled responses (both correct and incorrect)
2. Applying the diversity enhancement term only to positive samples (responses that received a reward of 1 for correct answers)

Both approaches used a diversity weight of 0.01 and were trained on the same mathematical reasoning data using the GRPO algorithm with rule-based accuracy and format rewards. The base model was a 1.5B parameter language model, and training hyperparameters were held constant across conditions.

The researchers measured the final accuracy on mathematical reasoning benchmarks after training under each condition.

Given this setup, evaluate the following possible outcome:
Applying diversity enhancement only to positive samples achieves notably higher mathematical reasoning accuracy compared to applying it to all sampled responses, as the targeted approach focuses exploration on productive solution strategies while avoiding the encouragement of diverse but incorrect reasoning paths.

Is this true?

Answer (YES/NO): YES